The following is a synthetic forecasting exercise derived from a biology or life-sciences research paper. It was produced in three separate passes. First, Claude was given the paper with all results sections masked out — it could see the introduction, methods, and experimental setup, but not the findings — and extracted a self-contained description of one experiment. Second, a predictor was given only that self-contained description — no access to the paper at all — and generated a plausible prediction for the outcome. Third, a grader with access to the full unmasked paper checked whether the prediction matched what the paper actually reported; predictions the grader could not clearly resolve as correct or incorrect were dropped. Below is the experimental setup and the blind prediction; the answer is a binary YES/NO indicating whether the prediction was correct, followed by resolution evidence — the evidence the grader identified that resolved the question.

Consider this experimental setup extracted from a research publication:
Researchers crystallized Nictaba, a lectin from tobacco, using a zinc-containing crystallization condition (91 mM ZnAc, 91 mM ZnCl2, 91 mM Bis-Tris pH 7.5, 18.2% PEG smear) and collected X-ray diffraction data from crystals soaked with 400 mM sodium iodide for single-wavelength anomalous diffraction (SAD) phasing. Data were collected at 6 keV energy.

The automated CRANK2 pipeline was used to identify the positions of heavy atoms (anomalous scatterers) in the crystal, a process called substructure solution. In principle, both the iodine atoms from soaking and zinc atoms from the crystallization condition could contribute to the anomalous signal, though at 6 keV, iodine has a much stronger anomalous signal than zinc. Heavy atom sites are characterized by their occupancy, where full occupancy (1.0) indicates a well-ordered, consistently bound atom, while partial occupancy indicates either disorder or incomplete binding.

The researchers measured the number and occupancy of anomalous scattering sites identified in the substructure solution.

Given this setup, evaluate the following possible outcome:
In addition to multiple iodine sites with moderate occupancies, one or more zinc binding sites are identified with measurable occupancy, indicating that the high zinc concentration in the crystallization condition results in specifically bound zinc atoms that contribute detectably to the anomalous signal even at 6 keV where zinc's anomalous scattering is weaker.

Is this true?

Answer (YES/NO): NO